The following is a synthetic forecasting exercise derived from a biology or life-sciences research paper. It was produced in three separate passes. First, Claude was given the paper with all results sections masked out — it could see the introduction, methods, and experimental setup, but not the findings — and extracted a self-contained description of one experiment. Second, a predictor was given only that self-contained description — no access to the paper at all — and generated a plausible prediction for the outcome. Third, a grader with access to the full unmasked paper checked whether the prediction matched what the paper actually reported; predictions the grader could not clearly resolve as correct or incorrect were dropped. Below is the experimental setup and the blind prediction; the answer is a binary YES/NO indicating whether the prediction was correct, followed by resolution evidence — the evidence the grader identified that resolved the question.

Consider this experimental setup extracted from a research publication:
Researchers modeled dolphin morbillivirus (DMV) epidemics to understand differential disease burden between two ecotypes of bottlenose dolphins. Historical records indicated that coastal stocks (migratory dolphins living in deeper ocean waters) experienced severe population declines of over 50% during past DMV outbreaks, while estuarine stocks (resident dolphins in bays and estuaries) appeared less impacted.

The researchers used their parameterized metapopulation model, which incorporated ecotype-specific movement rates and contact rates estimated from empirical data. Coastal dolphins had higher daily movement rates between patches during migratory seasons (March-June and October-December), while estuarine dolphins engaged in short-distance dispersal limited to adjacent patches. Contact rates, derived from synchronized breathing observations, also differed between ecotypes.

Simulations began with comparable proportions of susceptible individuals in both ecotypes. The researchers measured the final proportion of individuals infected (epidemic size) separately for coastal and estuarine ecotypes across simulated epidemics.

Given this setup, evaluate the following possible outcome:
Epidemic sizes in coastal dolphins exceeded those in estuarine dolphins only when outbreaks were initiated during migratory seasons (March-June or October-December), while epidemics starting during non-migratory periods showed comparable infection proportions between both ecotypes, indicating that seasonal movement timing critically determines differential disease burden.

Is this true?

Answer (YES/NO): NO